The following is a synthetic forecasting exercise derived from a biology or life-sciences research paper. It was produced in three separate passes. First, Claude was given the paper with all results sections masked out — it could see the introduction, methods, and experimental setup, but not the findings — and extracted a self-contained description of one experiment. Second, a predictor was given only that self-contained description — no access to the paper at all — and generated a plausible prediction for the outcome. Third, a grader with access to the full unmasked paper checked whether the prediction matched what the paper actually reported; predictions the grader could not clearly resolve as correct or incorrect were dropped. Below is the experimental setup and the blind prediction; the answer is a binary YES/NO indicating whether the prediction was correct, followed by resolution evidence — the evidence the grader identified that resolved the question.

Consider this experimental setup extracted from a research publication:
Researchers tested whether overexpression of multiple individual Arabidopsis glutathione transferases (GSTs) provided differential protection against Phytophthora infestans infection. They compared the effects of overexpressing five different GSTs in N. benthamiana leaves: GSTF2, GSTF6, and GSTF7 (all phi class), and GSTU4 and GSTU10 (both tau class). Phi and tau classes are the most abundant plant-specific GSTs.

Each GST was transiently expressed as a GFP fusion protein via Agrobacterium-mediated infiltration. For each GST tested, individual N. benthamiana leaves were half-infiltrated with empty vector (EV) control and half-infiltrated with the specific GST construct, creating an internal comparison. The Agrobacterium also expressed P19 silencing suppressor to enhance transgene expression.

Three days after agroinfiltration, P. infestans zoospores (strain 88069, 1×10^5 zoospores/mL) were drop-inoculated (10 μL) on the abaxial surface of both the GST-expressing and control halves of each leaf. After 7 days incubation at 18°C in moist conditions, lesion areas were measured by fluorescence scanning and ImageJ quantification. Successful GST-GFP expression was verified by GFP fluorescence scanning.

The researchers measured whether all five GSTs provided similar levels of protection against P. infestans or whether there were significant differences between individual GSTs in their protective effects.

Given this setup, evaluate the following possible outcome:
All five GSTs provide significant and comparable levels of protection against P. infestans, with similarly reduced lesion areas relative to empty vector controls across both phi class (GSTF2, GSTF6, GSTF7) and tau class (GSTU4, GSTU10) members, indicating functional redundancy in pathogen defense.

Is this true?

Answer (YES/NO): NO